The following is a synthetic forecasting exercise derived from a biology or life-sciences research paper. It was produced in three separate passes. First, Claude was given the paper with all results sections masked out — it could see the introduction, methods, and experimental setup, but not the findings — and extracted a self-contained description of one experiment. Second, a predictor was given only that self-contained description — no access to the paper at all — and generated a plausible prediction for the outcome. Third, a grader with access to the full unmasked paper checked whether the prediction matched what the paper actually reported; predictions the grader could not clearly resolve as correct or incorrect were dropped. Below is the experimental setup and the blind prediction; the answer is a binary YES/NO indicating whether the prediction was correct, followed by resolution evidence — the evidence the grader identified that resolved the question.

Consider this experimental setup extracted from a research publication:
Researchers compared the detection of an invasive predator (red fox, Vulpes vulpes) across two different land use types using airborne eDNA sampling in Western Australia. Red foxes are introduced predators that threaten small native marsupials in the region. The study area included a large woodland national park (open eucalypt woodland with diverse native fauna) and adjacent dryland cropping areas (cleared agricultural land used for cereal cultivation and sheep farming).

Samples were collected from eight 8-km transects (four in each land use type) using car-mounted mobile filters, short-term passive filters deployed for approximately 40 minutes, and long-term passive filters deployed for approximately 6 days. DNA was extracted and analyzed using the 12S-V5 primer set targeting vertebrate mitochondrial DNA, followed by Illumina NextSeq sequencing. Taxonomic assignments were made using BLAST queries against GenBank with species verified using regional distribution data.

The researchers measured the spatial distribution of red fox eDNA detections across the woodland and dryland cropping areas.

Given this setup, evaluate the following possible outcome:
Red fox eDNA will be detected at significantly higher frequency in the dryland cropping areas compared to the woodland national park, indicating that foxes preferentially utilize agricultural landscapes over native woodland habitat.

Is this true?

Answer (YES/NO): YES